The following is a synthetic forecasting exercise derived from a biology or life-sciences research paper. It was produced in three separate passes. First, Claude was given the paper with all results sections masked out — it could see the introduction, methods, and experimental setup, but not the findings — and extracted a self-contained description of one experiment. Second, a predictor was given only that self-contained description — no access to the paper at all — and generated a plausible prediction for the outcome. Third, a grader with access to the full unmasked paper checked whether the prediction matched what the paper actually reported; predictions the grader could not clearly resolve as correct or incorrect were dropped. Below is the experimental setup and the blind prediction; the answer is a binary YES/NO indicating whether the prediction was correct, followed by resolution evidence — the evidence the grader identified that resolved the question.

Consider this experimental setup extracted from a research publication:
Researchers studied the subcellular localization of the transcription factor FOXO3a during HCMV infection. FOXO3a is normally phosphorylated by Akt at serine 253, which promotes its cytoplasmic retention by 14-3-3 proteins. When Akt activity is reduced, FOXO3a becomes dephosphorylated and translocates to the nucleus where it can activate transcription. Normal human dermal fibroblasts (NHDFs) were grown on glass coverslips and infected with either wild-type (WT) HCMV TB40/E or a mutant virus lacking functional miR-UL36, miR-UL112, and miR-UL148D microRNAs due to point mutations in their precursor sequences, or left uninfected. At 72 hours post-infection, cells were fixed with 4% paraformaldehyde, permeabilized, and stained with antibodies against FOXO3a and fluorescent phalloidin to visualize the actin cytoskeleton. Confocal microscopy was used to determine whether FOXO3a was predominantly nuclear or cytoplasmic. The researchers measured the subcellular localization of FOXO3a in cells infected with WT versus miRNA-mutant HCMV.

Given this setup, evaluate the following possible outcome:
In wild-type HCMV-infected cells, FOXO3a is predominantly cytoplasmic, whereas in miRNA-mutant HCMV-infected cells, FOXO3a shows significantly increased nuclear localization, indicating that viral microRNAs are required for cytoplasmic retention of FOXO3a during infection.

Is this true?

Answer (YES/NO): NO